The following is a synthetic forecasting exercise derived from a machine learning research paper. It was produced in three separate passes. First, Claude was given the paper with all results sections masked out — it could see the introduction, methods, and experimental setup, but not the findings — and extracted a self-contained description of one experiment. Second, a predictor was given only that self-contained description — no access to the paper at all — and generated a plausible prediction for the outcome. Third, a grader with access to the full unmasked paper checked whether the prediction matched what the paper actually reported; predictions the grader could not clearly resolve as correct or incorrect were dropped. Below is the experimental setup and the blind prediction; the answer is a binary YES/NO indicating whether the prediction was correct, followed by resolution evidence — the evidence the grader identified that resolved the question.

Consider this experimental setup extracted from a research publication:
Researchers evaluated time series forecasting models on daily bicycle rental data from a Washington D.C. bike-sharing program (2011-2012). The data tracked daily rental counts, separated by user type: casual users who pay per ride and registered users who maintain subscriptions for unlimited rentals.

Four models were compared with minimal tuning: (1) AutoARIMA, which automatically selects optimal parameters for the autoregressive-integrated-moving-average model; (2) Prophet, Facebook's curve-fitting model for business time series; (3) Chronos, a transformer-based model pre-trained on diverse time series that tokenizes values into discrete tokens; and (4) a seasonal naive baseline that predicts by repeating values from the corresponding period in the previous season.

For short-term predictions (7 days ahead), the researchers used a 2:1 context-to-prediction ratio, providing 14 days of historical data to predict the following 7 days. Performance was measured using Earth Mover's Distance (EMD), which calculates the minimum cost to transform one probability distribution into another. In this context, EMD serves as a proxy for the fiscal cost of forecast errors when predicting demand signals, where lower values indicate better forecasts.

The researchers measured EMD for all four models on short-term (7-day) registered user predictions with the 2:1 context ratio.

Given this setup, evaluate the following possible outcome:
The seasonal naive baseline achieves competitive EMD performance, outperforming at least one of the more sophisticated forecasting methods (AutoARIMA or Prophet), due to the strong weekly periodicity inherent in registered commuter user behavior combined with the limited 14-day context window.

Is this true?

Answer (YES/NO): YES